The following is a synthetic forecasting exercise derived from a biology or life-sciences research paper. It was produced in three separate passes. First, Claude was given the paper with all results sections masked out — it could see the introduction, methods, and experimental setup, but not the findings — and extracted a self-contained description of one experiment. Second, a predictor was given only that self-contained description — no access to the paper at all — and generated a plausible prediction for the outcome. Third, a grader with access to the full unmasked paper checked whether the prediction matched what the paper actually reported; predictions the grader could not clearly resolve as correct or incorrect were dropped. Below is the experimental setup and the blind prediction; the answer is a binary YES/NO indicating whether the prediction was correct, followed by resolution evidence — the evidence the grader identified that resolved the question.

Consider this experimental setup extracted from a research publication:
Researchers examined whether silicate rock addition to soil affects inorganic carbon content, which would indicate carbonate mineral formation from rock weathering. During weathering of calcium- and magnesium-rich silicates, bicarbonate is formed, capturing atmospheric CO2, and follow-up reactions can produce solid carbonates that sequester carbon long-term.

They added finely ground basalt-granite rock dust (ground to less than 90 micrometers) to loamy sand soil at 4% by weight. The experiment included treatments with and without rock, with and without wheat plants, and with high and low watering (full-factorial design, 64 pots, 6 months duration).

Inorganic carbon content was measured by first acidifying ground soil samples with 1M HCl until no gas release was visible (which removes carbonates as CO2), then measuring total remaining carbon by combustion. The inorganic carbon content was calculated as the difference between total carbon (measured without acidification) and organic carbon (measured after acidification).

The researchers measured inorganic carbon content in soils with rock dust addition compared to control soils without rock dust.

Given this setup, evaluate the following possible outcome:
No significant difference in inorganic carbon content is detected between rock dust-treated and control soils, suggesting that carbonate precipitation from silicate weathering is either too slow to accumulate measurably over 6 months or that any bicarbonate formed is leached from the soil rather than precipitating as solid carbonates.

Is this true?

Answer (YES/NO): YES